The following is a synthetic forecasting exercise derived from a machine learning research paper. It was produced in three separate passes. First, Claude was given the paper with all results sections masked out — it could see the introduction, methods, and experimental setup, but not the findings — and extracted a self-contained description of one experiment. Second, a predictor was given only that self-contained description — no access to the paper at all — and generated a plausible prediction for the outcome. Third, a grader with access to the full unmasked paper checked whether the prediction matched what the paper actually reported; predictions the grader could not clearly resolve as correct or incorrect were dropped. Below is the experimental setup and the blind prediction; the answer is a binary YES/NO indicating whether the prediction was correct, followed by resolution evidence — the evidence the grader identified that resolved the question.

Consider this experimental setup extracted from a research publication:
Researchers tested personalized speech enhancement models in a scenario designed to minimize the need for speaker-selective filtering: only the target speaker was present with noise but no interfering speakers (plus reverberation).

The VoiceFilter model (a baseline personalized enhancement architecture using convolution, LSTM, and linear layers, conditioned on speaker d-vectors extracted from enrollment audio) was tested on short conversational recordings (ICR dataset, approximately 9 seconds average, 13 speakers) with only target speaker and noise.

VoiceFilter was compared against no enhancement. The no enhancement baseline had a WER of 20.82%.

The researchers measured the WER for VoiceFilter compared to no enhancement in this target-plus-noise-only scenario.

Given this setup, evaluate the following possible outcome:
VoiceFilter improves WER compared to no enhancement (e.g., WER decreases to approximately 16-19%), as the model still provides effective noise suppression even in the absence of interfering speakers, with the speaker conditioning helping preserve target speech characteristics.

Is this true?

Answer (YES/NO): NO